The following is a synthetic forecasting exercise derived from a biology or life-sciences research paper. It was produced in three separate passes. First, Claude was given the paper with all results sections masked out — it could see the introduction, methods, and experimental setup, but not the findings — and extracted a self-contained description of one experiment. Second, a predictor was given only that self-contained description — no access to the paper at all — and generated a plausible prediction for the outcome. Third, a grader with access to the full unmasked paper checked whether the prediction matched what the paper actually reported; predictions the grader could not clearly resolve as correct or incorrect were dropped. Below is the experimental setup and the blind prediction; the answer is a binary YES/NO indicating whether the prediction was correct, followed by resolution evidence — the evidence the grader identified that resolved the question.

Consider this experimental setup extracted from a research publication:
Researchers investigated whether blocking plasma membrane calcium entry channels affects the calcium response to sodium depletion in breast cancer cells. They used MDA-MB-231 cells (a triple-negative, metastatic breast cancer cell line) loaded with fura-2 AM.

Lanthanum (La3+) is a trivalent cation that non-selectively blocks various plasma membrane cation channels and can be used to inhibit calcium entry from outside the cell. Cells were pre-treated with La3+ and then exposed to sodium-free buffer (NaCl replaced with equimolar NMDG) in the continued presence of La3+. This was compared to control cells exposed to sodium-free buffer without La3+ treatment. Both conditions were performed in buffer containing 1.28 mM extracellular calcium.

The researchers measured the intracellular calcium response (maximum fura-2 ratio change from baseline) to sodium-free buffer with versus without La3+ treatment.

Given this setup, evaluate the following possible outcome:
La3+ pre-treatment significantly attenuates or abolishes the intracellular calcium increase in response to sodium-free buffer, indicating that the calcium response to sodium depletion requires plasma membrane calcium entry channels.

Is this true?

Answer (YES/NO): NO